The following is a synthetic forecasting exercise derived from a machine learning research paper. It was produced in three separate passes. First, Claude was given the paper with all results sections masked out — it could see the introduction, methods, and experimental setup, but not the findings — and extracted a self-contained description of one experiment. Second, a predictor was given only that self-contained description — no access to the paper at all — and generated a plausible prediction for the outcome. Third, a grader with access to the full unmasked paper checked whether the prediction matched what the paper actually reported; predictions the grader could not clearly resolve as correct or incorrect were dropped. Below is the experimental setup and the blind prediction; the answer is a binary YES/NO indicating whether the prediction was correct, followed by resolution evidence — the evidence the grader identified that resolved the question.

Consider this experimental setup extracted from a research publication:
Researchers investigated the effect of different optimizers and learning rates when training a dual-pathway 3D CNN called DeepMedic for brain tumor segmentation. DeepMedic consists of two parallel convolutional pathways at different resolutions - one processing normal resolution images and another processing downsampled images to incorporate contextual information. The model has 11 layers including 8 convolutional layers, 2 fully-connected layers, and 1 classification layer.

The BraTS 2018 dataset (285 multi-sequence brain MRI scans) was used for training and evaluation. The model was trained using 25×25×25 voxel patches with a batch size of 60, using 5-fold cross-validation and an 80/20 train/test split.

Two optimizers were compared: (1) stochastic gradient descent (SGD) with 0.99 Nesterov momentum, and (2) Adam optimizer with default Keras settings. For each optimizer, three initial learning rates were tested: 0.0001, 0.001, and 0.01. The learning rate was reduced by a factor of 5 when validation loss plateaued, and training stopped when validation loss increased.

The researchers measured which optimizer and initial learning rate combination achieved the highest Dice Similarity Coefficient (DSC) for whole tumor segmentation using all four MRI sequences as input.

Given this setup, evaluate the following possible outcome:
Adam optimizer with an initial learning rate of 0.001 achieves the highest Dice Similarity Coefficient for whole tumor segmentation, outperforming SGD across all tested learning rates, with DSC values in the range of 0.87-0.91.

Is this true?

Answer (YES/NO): NO